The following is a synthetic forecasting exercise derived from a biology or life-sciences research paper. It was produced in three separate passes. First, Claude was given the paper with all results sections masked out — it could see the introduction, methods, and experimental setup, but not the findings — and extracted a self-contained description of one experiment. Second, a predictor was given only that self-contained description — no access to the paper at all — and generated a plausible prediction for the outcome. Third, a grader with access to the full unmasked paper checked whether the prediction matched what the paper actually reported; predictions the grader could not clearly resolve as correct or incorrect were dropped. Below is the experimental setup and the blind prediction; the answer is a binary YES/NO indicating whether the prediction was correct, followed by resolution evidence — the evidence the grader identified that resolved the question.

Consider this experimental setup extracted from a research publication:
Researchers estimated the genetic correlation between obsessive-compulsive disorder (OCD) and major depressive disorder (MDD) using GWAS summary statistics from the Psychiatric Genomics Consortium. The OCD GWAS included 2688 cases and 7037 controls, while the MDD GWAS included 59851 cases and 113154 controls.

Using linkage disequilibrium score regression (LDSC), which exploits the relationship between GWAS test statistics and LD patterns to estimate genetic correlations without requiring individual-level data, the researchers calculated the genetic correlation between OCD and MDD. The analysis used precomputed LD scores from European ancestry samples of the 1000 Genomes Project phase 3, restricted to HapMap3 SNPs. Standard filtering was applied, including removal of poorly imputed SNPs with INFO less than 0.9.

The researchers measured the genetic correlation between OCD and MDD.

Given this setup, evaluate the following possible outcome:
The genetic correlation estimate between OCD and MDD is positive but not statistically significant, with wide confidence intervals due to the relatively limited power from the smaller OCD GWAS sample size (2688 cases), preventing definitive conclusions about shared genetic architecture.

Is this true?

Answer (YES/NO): NO